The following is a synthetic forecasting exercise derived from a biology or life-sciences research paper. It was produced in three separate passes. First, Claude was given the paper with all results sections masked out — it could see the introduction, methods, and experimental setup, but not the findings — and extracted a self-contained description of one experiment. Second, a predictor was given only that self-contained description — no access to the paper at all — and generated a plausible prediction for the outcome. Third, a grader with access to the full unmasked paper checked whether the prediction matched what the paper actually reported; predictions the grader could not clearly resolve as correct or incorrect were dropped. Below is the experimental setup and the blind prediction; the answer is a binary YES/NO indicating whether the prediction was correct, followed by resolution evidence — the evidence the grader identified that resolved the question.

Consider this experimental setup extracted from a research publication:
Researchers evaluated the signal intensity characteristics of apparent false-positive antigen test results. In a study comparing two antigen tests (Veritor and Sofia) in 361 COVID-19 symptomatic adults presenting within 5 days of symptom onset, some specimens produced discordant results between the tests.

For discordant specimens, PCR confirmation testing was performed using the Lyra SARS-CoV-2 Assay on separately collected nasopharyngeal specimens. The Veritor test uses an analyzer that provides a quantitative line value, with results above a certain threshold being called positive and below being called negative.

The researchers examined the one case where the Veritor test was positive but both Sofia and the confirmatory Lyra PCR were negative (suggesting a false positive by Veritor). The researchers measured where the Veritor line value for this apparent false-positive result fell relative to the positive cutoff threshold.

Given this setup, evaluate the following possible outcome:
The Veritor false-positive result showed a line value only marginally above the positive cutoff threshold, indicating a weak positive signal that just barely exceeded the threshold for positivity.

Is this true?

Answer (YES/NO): YES